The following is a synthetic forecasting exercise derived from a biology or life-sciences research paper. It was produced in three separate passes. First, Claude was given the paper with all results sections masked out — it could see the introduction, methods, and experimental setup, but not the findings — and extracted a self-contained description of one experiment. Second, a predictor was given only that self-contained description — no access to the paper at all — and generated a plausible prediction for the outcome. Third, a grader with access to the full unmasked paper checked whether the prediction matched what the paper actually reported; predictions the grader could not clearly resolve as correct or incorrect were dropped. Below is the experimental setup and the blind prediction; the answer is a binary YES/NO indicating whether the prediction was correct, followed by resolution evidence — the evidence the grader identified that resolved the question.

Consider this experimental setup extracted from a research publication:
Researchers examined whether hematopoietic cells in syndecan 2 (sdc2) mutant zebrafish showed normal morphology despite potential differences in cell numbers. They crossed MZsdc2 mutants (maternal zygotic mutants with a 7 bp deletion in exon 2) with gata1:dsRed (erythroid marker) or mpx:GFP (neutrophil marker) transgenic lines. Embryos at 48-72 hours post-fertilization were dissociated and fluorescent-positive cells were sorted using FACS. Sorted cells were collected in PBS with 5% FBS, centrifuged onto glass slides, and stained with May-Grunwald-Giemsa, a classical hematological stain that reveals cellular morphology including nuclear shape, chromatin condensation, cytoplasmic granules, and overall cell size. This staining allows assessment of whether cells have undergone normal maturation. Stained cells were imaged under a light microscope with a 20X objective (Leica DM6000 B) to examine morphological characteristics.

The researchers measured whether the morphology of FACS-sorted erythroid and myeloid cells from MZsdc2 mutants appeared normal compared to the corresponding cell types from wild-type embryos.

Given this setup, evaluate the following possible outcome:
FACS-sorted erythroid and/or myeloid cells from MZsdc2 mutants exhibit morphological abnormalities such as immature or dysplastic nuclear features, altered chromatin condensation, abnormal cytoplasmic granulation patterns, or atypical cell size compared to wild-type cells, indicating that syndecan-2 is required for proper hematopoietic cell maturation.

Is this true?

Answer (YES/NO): YES